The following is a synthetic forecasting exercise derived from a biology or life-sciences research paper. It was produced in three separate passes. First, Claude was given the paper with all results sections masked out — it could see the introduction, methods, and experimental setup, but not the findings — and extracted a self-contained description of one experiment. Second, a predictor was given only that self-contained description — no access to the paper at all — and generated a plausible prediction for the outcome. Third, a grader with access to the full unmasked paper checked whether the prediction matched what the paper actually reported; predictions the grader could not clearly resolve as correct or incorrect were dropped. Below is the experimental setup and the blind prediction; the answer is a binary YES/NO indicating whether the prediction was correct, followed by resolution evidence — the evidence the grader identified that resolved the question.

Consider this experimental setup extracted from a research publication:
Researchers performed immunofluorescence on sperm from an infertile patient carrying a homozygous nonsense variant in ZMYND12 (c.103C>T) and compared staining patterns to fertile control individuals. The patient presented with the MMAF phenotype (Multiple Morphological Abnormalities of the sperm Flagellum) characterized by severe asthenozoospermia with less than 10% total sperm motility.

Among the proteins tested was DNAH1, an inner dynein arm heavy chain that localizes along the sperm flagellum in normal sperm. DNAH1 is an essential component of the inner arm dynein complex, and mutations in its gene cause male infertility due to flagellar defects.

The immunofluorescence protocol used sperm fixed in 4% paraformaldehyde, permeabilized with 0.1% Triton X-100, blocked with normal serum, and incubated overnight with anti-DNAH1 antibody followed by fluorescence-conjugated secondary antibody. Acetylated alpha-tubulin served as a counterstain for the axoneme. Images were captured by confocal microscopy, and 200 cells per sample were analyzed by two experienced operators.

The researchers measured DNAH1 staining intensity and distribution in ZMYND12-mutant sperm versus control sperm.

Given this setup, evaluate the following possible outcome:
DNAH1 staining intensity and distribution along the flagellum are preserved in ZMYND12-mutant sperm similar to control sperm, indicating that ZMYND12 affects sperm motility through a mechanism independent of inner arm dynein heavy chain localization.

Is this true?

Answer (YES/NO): NO